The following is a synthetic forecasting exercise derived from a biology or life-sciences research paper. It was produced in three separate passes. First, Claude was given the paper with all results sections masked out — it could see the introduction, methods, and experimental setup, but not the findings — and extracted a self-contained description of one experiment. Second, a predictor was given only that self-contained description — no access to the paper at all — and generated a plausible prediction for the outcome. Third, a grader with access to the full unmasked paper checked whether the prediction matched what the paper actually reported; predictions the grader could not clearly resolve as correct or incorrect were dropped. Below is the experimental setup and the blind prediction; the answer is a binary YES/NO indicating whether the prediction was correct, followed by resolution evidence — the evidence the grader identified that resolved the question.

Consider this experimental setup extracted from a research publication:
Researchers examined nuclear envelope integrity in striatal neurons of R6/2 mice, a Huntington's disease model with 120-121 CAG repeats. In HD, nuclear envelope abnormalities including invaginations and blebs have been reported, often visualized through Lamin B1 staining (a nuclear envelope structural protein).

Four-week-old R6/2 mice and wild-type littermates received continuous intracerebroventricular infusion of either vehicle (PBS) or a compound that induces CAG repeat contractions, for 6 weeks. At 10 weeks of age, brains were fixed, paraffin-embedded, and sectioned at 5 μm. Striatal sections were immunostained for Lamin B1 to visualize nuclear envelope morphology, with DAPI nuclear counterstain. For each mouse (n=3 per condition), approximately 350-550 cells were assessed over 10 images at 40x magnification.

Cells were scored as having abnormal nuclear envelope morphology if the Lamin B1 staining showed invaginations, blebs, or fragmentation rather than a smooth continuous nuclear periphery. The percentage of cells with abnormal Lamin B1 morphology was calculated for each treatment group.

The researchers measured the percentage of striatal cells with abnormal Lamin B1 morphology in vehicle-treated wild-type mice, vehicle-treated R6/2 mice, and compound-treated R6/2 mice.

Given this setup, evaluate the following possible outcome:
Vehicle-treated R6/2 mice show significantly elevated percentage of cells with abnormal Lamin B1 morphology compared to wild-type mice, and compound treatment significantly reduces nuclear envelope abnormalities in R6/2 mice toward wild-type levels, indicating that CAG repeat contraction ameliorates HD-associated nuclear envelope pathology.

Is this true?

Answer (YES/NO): YES